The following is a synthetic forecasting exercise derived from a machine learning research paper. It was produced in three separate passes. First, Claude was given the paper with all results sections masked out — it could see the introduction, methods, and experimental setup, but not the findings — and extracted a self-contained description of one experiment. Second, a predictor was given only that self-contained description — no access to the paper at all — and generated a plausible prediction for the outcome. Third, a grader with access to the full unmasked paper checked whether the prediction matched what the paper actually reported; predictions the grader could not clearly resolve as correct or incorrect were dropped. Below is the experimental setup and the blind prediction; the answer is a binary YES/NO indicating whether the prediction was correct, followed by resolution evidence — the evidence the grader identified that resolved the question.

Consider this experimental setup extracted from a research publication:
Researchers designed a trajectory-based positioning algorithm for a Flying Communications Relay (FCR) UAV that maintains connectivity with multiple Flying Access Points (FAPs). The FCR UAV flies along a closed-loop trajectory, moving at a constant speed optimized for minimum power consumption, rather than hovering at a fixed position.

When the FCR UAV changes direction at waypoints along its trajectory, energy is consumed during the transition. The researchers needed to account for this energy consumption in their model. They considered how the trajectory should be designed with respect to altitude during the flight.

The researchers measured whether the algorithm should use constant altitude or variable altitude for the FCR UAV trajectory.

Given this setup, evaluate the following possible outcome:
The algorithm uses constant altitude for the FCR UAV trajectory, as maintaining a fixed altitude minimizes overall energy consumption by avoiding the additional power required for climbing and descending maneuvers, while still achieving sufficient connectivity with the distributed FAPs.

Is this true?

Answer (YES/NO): YES